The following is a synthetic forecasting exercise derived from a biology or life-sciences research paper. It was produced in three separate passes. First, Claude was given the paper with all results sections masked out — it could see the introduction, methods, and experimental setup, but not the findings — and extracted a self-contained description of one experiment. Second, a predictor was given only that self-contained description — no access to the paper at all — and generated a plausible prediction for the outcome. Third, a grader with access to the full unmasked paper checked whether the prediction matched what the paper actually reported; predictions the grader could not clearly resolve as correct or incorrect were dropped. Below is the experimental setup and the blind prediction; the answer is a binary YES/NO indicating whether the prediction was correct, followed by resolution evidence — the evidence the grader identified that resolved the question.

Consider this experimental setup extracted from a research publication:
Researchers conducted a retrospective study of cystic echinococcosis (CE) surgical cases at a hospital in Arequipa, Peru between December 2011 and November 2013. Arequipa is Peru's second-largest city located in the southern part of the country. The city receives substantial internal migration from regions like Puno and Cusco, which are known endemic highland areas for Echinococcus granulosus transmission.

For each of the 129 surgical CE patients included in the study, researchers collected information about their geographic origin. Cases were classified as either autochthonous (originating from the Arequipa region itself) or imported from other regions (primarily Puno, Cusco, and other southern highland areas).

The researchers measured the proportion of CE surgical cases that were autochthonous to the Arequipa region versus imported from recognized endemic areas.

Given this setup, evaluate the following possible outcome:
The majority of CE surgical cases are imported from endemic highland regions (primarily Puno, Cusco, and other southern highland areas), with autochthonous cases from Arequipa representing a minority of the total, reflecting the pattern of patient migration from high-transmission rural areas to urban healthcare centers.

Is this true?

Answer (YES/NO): YES